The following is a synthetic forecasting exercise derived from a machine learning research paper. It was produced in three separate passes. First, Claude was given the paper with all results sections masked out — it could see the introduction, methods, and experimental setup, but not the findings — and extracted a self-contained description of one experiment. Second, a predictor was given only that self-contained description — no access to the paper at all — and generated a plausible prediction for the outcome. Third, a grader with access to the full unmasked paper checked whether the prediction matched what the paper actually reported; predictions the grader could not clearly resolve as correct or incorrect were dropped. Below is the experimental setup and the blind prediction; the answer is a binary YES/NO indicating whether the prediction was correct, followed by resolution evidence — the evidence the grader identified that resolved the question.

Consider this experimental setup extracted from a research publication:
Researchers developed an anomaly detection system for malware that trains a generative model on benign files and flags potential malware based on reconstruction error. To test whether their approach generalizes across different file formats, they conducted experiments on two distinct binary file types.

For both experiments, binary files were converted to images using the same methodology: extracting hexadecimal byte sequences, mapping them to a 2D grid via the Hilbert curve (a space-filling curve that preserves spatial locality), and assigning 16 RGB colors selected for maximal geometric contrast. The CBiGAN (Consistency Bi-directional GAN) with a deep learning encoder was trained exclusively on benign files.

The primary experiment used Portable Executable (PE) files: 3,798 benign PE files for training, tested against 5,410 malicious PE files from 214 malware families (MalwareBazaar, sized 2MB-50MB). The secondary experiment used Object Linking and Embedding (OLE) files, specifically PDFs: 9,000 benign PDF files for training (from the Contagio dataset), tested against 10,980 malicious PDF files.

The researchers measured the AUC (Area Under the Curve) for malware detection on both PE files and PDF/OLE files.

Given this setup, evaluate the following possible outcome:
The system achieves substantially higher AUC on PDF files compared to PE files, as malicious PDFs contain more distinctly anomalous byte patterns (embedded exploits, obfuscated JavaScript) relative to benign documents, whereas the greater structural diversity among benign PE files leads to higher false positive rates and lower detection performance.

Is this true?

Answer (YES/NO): NO